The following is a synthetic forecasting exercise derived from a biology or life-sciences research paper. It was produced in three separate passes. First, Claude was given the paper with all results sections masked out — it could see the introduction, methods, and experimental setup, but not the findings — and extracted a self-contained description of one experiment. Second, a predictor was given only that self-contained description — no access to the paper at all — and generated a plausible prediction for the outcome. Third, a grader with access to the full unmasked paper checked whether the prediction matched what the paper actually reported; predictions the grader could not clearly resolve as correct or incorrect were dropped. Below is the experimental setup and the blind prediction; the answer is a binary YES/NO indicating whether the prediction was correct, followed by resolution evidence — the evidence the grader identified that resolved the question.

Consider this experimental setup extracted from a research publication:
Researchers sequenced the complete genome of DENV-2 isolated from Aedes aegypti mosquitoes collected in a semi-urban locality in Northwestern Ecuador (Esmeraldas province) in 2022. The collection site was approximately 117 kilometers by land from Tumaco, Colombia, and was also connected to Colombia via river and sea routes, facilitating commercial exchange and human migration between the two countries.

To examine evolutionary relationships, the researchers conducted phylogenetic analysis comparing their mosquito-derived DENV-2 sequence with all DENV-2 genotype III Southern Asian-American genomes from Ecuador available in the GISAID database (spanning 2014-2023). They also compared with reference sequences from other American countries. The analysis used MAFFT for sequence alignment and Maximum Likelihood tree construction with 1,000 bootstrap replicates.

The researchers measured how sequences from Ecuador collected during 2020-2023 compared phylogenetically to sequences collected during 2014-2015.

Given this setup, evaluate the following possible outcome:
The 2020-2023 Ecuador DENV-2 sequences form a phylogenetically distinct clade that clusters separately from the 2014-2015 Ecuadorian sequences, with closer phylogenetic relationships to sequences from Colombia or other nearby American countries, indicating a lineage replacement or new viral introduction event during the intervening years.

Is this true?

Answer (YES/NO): YES